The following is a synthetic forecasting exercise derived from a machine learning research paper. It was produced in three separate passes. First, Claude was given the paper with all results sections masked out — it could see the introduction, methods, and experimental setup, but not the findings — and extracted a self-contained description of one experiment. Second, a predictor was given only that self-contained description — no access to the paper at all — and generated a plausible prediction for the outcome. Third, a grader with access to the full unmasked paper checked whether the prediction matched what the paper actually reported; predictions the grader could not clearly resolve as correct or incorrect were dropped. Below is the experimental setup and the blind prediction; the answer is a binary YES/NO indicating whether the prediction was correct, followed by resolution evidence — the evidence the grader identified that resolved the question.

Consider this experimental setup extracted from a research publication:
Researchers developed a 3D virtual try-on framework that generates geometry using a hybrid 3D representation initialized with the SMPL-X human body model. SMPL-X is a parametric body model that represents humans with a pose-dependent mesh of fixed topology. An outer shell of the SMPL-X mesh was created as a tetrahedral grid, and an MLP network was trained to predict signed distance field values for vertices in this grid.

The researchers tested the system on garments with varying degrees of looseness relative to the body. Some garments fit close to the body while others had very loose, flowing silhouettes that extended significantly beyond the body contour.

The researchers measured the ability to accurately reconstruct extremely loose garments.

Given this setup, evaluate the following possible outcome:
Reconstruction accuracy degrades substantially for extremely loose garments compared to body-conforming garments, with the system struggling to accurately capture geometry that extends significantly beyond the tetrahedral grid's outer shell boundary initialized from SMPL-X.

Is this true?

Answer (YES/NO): YES